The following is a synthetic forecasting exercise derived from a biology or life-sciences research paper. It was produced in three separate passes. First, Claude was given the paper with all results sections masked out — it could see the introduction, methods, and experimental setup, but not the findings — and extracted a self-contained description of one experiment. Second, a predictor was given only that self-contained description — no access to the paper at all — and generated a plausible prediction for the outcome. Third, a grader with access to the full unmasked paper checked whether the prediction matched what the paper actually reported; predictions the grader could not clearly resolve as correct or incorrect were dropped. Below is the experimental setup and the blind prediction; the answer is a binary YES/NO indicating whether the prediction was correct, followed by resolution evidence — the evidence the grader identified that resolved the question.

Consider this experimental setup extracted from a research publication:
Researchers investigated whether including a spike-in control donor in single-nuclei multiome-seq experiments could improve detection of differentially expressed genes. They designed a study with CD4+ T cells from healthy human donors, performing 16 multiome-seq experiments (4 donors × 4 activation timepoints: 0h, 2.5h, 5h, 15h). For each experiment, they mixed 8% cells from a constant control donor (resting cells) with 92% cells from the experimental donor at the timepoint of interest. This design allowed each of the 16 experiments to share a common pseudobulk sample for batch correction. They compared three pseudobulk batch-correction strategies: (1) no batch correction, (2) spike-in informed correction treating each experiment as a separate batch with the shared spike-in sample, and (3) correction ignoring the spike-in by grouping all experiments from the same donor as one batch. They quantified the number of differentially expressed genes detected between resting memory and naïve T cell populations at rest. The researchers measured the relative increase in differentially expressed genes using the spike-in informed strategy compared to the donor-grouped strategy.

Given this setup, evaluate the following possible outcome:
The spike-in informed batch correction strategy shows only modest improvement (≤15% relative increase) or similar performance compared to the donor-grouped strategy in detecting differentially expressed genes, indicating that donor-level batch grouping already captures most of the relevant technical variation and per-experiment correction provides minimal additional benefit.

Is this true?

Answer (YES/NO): NO